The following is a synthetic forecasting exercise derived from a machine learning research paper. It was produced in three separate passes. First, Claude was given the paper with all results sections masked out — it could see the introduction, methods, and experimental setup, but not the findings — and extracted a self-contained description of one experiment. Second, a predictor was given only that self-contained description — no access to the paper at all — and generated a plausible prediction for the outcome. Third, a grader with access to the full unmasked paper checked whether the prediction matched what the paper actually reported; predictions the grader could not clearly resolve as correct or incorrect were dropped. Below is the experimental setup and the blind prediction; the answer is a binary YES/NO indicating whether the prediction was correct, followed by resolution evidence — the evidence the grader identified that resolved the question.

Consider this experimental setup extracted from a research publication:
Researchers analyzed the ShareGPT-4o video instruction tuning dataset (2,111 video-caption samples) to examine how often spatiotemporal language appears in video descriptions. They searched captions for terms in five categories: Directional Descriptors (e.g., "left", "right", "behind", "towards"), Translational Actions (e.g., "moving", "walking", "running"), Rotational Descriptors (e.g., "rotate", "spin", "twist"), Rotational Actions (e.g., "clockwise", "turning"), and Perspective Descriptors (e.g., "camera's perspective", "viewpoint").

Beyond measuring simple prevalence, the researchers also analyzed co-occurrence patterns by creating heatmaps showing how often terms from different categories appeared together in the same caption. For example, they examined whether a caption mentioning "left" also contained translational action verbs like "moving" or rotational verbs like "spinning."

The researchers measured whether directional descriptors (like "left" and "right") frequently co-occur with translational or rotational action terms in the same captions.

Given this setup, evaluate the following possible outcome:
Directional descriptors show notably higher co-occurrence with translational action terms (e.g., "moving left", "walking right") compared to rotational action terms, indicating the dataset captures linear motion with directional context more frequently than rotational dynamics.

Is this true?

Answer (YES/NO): NO